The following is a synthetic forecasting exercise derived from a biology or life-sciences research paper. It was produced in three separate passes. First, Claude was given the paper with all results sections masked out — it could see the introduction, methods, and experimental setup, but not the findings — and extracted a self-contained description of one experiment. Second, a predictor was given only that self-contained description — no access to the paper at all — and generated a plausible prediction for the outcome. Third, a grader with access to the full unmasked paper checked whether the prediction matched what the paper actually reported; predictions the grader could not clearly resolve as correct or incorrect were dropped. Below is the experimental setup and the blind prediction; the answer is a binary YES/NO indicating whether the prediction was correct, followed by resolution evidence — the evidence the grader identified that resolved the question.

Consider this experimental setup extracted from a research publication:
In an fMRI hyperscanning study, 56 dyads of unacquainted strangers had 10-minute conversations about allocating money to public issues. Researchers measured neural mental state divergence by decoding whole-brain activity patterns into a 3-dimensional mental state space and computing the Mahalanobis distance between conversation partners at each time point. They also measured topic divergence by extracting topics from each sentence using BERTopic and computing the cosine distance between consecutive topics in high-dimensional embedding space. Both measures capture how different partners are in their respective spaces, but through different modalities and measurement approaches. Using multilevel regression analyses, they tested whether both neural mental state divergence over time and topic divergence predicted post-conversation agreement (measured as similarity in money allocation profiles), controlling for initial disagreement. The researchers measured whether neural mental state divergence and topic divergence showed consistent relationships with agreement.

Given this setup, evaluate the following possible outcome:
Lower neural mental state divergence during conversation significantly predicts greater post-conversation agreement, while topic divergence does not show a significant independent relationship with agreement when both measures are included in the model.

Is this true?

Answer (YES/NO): NO